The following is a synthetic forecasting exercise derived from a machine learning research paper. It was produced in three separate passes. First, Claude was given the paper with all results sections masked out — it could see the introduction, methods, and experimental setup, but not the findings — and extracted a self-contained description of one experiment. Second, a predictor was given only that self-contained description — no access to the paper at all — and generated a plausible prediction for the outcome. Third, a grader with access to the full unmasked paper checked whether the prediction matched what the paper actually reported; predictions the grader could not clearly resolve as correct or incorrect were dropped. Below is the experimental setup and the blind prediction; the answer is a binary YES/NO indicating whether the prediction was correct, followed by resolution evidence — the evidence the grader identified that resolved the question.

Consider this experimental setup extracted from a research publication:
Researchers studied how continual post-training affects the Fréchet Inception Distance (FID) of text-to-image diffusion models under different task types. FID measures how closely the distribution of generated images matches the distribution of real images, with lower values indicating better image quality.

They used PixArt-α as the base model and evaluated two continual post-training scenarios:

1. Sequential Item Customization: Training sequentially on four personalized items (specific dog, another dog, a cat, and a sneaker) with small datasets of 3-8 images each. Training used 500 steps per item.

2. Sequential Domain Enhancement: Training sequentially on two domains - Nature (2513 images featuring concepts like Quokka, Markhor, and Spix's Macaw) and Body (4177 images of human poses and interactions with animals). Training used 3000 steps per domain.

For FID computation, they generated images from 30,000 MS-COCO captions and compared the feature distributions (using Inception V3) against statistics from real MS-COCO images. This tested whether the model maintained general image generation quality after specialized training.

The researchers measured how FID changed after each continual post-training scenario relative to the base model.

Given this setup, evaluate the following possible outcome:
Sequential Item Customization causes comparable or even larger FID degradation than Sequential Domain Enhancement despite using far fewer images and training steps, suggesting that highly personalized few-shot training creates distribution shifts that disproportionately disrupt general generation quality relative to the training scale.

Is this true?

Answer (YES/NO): NO